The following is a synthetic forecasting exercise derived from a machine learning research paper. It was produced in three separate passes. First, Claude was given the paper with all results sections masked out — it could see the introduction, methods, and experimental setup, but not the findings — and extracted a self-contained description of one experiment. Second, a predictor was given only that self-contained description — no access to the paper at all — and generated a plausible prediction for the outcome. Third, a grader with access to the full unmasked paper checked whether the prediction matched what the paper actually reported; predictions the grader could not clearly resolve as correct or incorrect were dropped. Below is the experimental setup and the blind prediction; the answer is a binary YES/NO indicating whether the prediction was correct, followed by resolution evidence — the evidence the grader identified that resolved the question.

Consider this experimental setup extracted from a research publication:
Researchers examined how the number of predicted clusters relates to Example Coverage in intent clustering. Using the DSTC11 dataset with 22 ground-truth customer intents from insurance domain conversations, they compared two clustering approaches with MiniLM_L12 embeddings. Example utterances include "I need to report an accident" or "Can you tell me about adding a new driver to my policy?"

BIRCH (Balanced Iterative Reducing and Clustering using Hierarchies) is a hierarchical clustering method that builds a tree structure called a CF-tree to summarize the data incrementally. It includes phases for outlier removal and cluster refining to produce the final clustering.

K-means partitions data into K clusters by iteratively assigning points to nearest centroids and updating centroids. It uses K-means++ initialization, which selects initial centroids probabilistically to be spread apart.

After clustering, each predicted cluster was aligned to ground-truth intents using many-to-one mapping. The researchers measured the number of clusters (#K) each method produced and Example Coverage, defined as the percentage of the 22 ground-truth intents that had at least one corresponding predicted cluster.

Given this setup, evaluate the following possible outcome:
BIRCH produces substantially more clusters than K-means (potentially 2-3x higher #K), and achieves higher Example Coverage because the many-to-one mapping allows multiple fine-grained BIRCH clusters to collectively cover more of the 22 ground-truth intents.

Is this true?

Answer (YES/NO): NO